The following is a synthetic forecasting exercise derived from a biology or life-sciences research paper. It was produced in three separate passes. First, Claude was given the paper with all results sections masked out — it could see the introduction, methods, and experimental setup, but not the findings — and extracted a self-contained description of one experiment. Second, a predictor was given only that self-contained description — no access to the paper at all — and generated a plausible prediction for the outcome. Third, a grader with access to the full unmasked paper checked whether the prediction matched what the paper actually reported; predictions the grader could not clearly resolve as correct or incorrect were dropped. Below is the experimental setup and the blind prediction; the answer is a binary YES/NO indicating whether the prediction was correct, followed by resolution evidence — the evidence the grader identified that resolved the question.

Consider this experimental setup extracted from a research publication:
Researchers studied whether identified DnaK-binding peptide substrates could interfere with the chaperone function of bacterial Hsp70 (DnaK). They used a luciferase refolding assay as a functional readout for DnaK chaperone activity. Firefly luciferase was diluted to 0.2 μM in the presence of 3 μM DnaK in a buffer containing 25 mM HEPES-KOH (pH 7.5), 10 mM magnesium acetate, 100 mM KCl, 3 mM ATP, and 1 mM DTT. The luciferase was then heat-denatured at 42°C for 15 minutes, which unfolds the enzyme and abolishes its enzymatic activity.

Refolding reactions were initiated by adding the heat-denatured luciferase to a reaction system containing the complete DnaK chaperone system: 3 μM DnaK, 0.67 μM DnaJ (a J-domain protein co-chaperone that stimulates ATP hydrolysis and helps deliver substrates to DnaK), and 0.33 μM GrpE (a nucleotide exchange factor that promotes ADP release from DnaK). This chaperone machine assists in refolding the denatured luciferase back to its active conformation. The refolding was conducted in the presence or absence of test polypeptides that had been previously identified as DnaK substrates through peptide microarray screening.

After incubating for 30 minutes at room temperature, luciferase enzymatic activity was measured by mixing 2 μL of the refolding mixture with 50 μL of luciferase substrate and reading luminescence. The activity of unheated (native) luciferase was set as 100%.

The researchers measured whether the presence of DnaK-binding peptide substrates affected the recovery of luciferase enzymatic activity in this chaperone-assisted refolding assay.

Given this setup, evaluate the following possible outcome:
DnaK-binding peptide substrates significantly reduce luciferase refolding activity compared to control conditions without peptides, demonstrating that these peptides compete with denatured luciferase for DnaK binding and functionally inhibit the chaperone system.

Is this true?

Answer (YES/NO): YES